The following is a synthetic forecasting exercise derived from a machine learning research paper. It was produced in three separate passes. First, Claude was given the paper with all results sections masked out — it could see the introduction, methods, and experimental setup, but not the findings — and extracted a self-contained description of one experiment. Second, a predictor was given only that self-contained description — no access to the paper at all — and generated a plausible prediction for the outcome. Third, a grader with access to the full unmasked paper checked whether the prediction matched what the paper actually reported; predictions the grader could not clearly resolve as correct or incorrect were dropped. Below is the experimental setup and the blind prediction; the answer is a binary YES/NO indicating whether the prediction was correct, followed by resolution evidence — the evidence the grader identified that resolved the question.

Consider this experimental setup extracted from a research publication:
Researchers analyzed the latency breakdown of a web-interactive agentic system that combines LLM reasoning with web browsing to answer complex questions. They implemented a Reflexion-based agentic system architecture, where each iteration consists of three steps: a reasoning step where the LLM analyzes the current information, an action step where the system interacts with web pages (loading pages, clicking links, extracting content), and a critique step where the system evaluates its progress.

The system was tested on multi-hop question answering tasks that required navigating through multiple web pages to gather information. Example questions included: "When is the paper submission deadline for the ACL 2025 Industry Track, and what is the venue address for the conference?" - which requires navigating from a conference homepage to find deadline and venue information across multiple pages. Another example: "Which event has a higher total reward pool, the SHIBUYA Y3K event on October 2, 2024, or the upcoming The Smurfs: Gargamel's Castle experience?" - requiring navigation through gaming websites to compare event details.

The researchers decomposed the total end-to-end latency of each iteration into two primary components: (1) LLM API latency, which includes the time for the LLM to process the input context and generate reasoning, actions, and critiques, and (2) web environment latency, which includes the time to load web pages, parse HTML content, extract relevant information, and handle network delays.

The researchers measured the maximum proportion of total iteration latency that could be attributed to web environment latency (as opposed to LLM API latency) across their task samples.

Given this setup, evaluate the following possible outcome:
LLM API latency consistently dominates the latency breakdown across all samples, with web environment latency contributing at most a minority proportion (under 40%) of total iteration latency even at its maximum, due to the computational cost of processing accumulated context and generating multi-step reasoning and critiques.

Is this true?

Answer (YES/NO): NO